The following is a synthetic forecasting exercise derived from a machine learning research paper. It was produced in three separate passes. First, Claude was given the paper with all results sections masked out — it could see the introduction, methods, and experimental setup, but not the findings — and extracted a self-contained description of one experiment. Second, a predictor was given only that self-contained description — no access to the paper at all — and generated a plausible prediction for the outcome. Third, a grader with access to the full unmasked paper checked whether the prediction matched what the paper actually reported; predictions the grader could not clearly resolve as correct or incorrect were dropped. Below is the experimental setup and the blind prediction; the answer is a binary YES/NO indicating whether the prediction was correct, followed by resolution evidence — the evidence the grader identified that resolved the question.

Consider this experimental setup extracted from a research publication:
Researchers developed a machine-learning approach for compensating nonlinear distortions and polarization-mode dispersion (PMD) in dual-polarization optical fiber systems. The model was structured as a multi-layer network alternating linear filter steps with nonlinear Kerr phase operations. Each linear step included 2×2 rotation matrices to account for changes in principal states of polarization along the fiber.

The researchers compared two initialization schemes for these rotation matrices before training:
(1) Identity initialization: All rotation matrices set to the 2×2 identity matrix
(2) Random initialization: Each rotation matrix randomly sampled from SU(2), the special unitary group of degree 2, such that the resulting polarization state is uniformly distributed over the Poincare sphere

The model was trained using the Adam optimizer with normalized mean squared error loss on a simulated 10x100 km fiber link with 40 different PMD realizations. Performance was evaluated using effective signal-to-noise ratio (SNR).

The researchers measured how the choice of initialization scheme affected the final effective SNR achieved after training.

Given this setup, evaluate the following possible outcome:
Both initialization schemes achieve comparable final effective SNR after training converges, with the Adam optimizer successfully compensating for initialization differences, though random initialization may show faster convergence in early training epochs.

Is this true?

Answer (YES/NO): NO